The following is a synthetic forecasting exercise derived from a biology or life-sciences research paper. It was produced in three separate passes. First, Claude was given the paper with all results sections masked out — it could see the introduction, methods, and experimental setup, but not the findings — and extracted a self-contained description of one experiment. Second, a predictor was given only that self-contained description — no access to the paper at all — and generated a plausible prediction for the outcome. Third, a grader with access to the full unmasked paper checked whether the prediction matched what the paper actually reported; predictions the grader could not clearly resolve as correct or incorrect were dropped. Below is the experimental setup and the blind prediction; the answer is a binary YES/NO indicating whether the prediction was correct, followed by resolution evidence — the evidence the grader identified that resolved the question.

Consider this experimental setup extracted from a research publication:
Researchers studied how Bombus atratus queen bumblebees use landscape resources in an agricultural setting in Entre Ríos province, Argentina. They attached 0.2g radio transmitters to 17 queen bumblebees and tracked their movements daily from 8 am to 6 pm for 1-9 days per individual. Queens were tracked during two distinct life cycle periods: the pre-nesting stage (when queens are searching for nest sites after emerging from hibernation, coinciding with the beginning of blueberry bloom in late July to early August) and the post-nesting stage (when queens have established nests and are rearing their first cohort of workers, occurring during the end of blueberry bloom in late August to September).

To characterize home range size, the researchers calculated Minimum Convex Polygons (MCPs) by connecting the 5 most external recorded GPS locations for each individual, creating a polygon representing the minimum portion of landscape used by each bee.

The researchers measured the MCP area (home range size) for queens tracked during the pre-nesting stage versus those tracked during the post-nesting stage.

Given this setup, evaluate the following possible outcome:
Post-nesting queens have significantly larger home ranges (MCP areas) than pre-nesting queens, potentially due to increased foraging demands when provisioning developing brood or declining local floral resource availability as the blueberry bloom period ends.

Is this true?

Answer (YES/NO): NO